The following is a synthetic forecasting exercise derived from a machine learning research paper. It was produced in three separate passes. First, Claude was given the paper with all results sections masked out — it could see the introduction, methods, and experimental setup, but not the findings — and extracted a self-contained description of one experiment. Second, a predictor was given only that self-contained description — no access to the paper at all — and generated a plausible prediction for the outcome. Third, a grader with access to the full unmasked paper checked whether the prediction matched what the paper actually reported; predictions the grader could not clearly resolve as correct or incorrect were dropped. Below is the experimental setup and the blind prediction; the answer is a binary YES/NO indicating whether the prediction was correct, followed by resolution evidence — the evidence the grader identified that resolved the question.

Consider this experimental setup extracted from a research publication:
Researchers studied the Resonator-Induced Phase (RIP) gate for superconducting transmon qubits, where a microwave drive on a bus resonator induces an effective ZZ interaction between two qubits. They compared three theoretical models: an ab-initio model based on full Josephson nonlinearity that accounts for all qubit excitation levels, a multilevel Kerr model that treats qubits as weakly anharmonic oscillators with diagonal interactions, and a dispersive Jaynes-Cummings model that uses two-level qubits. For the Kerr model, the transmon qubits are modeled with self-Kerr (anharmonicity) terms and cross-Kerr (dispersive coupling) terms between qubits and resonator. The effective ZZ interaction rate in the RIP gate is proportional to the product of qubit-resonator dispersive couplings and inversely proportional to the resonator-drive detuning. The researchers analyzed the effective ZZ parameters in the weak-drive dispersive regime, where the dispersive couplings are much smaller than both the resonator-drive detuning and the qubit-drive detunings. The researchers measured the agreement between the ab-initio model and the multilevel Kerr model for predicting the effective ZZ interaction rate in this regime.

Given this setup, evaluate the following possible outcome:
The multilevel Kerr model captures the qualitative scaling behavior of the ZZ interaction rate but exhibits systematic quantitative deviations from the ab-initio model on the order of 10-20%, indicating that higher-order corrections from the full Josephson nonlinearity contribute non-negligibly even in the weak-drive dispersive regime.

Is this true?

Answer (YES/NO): NO